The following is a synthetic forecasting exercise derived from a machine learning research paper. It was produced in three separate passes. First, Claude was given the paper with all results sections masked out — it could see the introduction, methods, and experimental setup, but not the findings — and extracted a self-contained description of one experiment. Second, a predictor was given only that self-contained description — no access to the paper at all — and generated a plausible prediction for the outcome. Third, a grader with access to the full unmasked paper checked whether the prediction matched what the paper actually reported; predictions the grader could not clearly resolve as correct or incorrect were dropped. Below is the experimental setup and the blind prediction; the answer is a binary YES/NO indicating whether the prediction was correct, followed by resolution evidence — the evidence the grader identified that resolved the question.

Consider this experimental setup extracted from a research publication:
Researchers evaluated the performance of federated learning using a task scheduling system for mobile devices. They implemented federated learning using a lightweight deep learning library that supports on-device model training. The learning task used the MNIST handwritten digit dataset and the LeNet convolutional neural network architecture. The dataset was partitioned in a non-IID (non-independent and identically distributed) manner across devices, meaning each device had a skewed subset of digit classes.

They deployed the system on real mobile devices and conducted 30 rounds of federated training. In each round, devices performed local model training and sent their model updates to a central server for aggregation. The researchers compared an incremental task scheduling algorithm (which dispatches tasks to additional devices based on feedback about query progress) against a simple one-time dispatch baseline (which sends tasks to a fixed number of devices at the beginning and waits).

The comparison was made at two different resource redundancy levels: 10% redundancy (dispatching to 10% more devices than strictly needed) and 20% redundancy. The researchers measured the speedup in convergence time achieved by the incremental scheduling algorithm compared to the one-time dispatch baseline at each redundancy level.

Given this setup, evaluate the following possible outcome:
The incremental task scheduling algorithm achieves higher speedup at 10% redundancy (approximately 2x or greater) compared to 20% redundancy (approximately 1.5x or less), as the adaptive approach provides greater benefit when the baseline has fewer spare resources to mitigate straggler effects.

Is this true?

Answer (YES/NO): NO